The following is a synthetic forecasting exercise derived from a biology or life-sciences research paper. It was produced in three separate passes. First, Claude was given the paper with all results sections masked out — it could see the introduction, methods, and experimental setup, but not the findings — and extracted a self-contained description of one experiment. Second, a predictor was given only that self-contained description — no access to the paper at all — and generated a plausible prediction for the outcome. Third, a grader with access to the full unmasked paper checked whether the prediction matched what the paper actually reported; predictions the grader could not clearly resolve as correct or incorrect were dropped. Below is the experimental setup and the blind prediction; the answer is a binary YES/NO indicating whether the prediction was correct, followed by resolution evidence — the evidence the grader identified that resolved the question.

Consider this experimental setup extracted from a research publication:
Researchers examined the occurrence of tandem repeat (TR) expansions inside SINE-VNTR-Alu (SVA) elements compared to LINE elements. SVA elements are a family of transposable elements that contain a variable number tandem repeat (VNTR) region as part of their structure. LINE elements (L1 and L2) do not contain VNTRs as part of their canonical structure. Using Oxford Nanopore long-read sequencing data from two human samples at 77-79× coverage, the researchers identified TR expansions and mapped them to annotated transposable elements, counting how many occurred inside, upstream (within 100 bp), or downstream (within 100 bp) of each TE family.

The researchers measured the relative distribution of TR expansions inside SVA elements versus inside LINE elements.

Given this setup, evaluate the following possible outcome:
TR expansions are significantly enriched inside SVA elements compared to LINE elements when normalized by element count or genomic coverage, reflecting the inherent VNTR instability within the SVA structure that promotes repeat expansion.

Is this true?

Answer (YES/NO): YES